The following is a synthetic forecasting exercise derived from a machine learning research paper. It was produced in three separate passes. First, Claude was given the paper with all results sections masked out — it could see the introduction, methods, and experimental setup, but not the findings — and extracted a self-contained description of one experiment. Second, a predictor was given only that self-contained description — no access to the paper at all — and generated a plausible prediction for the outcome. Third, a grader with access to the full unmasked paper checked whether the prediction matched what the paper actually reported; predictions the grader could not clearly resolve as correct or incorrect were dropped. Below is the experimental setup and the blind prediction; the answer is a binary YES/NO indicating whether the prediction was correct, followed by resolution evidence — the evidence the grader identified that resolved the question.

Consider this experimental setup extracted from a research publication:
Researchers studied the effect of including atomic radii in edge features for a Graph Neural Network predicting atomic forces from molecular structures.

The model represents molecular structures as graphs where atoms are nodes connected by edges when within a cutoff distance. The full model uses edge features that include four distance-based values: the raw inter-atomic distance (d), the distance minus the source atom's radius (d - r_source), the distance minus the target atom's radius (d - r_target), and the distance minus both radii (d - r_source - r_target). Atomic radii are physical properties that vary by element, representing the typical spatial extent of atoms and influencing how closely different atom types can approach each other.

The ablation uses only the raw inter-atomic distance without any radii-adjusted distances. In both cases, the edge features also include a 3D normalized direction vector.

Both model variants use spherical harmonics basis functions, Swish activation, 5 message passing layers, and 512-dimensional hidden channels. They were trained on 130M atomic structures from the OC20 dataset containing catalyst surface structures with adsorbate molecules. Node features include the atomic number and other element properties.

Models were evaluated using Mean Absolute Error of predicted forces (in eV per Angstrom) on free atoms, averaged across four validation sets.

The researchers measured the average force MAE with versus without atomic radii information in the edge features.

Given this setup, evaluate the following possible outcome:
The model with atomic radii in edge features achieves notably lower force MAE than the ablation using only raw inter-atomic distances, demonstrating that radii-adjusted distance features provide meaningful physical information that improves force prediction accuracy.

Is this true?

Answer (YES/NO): YES